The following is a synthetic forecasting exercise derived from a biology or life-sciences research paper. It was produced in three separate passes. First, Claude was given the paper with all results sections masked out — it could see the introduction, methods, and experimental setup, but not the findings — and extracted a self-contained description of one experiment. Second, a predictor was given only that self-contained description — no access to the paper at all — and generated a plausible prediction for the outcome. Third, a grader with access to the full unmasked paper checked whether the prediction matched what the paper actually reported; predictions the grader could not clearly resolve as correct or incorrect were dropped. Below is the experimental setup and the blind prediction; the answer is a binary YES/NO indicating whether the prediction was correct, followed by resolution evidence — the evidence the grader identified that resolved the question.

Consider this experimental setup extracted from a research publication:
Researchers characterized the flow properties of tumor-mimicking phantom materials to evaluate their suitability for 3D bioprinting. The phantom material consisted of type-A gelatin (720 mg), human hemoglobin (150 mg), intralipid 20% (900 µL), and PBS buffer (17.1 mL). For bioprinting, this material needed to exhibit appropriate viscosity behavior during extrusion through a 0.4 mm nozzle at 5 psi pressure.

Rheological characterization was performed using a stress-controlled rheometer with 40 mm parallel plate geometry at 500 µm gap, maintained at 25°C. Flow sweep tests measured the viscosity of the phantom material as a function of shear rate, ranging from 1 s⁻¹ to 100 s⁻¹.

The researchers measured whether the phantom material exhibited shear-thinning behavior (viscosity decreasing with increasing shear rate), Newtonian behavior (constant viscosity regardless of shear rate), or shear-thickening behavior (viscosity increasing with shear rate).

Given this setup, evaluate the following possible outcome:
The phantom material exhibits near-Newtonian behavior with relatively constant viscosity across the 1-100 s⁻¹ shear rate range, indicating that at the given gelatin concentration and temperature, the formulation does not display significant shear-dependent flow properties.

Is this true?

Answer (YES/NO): NO